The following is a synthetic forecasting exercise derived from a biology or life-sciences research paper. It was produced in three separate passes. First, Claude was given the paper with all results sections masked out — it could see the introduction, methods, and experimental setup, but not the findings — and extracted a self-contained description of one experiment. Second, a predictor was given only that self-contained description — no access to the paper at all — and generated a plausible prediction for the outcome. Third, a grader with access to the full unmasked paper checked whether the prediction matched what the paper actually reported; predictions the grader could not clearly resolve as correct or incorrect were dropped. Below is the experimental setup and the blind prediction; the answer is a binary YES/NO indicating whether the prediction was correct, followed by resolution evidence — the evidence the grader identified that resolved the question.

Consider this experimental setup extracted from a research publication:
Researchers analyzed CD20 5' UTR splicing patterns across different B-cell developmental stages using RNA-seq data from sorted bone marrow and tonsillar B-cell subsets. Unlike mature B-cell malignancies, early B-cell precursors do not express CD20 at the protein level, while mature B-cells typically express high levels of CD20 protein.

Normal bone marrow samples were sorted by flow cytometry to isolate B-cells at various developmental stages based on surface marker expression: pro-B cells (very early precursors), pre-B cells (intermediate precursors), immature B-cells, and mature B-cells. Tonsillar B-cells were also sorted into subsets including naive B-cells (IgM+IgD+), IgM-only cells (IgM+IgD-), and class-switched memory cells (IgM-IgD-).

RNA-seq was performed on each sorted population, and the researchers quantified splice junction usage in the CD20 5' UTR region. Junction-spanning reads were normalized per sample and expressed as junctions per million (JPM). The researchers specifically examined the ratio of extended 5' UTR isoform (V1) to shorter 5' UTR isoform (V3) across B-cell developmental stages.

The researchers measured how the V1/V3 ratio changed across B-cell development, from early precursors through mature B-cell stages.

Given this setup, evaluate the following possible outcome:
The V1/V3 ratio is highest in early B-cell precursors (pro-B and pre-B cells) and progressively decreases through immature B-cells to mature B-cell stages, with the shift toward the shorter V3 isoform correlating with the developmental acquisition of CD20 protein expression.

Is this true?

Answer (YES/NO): NO